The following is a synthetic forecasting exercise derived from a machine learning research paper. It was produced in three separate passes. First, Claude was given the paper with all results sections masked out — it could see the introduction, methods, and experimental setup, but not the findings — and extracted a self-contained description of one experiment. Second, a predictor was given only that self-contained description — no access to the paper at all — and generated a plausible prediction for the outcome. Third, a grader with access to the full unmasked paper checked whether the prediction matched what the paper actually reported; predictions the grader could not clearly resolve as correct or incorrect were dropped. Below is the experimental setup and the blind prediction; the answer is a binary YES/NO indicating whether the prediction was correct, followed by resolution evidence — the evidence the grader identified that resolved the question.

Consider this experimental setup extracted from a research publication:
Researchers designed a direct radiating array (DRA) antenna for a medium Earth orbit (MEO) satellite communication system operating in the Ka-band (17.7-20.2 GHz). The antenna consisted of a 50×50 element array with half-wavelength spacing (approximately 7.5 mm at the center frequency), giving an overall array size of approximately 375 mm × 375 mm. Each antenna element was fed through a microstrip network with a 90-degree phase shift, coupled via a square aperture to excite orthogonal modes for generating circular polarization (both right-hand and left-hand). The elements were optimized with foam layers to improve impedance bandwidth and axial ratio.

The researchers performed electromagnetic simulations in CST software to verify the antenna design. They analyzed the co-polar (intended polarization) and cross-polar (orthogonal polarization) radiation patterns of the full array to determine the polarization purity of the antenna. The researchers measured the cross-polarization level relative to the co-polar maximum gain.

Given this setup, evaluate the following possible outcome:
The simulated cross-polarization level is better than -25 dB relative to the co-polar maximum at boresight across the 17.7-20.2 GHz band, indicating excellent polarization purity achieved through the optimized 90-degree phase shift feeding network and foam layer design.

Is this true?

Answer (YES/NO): NO